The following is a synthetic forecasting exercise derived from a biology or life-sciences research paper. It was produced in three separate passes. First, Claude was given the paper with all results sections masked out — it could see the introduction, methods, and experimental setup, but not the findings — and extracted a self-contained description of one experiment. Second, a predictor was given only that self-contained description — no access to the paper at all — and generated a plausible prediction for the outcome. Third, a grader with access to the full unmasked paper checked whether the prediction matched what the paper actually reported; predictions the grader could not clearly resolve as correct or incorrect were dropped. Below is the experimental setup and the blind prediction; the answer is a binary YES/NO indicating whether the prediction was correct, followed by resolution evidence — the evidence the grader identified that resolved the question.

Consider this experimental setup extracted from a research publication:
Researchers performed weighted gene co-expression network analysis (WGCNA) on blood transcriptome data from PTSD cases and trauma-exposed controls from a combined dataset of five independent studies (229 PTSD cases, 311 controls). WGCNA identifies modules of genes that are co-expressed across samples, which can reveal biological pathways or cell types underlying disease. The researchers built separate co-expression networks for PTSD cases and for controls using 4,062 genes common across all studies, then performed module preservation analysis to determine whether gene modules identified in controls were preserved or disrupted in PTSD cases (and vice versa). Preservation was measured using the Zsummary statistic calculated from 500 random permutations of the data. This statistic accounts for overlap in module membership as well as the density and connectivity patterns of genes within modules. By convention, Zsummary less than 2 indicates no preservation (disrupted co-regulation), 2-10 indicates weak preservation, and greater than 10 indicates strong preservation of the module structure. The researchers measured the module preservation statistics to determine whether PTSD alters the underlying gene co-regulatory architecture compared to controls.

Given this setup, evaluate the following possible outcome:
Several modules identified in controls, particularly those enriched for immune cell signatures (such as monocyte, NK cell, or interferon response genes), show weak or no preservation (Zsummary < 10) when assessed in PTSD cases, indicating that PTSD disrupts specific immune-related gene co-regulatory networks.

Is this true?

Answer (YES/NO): NO